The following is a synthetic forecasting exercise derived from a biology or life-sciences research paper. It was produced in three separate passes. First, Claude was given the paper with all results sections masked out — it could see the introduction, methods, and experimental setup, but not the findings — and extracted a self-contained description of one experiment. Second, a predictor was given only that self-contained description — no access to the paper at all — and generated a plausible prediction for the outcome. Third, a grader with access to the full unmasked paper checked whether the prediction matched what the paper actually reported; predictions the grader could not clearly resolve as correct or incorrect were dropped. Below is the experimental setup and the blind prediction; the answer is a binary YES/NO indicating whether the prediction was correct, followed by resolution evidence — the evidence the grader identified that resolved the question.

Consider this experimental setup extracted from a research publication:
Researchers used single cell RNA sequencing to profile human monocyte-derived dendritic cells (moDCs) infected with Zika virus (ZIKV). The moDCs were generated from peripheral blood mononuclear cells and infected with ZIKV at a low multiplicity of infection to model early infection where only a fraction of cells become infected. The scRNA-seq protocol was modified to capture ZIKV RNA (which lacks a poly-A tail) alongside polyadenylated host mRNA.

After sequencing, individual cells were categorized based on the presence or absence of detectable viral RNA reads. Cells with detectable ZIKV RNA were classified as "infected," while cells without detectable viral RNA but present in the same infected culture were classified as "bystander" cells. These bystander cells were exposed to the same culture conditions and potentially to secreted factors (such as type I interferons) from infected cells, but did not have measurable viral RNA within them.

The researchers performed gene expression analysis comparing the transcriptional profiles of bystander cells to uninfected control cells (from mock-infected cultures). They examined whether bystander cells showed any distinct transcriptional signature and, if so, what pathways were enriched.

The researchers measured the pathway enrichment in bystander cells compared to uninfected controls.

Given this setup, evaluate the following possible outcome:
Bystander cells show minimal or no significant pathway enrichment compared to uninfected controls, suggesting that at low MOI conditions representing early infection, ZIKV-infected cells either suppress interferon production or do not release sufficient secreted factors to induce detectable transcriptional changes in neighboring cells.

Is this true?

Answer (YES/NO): NO